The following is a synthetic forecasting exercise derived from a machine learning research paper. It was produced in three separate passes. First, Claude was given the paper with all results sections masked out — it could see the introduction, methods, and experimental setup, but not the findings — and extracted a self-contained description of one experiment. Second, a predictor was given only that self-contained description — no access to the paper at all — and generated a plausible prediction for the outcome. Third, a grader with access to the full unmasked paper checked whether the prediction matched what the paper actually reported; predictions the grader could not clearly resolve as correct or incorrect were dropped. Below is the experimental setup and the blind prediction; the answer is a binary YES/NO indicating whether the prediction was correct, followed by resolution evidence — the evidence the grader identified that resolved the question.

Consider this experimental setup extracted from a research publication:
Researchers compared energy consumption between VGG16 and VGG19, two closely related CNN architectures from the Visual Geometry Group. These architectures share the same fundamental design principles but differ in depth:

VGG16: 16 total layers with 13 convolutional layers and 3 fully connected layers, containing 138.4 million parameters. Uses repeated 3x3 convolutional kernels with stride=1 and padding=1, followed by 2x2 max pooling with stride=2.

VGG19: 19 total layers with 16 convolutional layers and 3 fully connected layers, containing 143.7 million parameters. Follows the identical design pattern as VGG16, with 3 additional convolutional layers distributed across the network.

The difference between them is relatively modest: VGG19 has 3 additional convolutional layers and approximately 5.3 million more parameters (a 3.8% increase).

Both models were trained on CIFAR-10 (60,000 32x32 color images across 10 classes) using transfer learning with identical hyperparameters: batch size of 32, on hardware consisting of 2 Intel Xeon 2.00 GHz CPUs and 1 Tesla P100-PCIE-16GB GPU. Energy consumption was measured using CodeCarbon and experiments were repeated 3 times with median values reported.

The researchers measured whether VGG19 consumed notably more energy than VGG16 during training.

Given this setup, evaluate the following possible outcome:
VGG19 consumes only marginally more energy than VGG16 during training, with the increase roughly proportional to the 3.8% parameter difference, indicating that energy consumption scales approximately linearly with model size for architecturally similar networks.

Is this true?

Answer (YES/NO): NO